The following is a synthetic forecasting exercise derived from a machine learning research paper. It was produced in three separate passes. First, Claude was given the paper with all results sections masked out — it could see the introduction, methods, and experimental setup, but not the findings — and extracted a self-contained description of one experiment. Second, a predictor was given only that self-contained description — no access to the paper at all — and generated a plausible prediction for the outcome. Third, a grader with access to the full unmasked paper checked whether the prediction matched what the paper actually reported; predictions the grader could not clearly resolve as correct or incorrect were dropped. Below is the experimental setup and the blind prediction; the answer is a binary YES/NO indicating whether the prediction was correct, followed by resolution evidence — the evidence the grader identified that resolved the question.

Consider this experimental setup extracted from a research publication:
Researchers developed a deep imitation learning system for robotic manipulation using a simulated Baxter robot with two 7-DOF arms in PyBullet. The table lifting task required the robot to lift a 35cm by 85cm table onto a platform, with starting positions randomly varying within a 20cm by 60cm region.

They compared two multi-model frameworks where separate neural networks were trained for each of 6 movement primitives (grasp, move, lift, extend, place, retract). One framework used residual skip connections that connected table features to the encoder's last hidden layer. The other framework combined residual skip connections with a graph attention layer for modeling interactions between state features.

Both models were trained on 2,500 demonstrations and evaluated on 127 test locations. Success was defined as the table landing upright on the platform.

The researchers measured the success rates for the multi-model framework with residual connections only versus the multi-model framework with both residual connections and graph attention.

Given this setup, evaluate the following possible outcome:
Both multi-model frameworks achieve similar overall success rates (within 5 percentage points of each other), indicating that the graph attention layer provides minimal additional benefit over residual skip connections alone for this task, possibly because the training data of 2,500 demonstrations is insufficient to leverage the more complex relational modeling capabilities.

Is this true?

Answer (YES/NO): NO